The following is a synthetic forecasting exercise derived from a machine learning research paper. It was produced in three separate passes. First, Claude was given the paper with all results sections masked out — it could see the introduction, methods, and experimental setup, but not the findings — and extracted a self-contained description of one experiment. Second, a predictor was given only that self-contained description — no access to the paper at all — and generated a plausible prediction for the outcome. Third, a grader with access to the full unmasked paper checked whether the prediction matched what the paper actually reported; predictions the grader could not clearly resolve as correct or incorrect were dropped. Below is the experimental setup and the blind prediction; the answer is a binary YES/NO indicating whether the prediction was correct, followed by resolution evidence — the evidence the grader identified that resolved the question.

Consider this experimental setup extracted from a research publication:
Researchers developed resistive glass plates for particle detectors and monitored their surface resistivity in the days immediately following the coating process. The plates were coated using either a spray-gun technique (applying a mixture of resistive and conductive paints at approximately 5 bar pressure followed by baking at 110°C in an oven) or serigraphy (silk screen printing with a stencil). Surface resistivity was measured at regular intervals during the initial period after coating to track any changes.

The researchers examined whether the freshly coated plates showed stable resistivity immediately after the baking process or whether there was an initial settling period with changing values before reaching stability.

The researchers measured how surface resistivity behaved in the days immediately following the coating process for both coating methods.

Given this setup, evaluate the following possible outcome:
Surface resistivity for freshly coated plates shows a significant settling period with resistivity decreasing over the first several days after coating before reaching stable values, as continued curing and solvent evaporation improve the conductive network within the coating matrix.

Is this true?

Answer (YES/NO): NO